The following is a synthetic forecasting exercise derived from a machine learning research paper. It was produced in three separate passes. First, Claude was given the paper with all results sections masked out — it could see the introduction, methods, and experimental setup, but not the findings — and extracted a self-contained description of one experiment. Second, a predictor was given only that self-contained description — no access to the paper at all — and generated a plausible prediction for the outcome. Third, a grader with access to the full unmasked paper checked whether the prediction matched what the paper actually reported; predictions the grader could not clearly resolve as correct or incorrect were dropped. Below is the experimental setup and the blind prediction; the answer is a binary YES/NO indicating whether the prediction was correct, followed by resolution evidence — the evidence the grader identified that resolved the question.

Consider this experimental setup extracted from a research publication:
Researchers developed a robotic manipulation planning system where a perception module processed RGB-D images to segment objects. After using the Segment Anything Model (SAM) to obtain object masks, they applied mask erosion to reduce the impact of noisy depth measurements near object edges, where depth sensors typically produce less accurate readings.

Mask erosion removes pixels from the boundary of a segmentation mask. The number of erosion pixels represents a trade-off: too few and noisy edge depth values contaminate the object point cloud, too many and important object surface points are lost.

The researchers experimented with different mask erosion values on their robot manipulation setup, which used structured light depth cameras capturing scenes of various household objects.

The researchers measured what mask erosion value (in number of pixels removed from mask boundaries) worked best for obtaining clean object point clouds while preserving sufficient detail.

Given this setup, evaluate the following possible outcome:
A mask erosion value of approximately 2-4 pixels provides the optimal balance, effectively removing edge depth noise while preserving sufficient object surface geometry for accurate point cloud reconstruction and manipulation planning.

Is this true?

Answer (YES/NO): NO